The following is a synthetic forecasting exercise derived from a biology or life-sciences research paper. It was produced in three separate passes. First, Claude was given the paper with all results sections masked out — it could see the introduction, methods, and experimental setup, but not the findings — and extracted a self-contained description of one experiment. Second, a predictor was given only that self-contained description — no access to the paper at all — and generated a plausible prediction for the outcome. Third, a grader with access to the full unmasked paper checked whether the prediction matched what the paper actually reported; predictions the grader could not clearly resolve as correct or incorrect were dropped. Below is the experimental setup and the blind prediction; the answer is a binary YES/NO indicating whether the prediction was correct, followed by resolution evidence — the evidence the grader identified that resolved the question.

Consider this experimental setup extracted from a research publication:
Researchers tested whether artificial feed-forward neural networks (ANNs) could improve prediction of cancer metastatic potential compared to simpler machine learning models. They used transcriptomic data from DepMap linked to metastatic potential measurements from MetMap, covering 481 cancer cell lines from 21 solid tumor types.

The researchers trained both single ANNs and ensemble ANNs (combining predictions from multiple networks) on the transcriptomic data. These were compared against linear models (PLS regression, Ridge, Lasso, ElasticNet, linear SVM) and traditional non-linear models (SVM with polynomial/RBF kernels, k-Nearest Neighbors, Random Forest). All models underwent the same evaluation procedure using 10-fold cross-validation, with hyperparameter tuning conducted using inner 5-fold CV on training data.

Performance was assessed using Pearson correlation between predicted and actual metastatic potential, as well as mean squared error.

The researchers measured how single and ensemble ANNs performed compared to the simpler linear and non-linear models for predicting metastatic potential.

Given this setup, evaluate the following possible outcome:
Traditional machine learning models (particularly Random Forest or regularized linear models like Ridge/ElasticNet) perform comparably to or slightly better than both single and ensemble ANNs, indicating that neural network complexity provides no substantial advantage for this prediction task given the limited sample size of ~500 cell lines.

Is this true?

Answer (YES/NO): YES